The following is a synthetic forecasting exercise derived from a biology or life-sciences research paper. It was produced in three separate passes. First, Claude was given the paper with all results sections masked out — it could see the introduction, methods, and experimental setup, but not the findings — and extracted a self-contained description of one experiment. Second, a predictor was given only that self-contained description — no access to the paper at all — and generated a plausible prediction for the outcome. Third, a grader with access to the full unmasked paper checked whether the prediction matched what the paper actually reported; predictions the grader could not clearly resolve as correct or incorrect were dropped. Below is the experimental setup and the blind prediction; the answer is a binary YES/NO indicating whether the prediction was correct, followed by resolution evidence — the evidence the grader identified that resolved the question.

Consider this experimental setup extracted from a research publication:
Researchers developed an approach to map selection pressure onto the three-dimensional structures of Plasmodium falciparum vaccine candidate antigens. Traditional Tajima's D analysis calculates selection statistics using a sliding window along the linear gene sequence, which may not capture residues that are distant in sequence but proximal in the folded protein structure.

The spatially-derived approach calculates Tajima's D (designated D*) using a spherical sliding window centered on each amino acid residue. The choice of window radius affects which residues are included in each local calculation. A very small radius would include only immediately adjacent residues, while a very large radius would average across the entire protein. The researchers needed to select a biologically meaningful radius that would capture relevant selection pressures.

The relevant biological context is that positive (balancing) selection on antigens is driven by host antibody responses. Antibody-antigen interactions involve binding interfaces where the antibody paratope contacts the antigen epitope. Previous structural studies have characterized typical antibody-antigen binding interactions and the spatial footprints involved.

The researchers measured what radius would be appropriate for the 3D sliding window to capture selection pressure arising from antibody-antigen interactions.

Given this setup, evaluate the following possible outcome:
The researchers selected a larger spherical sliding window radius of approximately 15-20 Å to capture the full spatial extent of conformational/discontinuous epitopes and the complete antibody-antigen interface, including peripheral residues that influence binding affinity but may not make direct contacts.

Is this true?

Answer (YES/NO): YES